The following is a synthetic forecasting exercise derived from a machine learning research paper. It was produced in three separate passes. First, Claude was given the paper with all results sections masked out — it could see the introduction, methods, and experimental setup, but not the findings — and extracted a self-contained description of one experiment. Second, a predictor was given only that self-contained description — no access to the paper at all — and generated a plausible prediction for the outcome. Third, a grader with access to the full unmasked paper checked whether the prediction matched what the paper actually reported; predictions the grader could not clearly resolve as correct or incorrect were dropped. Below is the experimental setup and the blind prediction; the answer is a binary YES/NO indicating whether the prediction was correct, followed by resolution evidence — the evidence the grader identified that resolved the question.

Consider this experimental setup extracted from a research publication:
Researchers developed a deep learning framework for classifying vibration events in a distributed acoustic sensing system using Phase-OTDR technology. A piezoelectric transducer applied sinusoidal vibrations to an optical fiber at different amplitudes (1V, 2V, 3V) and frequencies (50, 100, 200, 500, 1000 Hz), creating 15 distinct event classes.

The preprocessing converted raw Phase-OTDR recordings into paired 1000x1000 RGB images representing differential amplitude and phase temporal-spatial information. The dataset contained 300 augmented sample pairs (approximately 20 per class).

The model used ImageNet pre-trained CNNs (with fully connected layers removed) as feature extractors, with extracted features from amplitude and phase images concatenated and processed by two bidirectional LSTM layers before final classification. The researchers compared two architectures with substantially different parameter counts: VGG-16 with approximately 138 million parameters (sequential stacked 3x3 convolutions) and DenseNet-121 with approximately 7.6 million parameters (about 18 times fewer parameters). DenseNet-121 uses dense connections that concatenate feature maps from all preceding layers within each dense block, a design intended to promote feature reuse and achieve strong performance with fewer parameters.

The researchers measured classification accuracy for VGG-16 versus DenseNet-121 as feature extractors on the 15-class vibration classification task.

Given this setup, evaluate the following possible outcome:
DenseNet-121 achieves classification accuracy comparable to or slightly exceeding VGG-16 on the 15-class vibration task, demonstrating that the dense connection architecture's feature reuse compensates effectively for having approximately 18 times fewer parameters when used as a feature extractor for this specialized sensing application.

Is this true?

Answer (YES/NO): NO